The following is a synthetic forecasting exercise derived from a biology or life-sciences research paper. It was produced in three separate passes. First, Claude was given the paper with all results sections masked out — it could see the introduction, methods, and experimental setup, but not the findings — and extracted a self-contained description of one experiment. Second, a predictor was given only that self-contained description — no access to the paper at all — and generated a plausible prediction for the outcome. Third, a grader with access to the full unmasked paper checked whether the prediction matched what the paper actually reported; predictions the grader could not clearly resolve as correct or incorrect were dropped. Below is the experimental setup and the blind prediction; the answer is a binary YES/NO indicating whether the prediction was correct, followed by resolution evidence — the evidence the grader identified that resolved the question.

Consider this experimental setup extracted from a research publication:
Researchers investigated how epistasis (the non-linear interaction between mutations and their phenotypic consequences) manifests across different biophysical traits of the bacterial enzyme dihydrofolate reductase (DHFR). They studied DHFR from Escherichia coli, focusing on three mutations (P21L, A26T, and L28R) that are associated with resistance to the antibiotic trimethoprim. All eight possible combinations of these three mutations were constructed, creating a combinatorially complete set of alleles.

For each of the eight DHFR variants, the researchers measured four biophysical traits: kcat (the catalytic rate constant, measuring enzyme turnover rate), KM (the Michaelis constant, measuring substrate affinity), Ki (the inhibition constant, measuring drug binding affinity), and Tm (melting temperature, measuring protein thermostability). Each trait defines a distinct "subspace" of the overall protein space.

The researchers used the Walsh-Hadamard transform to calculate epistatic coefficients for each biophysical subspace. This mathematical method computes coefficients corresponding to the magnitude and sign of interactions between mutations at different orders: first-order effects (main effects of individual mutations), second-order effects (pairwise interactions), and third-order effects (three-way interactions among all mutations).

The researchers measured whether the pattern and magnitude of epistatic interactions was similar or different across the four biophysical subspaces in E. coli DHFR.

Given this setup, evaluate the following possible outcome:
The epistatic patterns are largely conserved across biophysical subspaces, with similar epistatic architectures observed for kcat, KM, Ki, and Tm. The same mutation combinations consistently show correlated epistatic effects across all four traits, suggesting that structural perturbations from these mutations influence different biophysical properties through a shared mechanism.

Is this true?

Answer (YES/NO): NO